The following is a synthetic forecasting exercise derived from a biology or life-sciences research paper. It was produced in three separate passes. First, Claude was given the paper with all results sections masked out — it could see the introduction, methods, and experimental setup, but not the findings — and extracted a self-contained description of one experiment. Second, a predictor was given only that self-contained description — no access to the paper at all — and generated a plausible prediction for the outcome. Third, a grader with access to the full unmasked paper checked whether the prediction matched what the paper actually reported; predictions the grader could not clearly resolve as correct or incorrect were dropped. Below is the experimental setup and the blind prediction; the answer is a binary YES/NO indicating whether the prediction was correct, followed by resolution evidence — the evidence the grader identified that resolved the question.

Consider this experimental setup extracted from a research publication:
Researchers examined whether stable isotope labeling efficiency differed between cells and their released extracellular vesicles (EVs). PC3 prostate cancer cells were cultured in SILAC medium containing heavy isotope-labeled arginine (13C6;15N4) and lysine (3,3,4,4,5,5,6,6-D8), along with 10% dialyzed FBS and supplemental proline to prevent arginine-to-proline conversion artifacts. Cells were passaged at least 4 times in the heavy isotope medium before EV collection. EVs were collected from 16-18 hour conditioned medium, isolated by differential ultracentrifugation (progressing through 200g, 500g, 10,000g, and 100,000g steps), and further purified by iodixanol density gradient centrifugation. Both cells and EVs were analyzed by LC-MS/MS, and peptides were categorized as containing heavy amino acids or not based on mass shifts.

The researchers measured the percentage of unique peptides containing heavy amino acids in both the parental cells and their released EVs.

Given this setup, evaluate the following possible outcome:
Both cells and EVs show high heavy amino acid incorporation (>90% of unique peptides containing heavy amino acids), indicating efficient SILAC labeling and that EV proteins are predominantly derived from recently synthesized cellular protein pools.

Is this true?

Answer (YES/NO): YES